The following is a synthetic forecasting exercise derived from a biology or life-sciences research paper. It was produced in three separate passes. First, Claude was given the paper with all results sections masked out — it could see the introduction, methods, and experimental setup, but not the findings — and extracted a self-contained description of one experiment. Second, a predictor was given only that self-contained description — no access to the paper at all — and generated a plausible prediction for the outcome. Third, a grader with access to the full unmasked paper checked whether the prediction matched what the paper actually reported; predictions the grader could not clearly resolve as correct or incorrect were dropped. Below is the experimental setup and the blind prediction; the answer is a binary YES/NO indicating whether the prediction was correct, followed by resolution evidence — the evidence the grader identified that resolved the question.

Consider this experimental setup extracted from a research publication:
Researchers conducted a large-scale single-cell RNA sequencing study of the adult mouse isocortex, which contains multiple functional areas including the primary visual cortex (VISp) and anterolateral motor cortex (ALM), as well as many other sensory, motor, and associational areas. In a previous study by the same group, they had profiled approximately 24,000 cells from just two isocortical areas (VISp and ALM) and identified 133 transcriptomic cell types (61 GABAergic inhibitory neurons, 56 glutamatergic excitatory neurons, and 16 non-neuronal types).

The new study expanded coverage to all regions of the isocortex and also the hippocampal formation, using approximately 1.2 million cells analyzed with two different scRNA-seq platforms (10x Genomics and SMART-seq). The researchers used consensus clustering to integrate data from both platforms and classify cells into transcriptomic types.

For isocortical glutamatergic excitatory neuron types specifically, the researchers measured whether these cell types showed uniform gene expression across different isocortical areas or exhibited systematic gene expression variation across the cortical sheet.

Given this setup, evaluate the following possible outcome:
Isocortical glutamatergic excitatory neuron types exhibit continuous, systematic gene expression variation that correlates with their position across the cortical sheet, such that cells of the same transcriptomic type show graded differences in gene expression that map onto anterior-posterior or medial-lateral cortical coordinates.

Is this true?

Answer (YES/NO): YES